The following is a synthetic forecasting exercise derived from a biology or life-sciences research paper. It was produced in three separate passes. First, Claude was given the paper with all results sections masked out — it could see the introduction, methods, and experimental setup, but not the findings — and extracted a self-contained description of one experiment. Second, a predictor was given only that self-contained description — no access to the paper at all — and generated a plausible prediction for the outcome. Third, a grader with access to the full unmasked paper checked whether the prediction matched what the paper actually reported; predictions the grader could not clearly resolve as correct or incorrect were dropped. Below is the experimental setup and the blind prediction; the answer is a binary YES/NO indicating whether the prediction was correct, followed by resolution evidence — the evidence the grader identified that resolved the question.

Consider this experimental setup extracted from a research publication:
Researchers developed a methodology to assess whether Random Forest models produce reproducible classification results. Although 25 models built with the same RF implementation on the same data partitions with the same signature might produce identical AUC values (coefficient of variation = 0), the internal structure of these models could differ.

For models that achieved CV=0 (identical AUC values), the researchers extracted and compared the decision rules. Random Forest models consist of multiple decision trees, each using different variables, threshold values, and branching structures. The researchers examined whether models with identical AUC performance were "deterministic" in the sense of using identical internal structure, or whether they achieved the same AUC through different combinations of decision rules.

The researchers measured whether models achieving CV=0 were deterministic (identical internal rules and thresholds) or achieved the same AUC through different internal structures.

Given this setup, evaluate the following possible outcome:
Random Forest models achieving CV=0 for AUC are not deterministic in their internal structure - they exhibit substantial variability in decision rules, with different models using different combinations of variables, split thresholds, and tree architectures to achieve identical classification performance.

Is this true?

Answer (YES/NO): YES